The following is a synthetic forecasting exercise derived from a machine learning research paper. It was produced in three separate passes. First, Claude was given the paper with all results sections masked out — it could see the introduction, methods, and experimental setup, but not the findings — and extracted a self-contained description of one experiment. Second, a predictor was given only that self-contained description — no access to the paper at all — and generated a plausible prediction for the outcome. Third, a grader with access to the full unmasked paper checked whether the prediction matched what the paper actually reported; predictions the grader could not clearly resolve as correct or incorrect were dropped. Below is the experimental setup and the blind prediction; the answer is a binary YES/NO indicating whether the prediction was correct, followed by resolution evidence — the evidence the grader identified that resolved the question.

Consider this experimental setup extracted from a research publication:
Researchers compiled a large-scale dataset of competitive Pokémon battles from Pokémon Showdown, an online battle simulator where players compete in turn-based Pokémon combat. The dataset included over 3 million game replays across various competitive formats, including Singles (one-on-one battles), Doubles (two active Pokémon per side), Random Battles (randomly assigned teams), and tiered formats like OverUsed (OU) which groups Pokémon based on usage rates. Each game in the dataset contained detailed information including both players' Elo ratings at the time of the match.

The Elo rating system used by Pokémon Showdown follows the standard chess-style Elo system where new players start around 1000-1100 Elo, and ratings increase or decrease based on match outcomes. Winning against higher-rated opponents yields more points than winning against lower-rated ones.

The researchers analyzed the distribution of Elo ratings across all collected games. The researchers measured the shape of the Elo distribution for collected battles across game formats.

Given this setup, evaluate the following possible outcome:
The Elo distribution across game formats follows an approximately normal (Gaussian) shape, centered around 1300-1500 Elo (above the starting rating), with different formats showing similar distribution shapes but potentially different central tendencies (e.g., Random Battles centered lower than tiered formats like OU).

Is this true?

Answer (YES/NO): NO